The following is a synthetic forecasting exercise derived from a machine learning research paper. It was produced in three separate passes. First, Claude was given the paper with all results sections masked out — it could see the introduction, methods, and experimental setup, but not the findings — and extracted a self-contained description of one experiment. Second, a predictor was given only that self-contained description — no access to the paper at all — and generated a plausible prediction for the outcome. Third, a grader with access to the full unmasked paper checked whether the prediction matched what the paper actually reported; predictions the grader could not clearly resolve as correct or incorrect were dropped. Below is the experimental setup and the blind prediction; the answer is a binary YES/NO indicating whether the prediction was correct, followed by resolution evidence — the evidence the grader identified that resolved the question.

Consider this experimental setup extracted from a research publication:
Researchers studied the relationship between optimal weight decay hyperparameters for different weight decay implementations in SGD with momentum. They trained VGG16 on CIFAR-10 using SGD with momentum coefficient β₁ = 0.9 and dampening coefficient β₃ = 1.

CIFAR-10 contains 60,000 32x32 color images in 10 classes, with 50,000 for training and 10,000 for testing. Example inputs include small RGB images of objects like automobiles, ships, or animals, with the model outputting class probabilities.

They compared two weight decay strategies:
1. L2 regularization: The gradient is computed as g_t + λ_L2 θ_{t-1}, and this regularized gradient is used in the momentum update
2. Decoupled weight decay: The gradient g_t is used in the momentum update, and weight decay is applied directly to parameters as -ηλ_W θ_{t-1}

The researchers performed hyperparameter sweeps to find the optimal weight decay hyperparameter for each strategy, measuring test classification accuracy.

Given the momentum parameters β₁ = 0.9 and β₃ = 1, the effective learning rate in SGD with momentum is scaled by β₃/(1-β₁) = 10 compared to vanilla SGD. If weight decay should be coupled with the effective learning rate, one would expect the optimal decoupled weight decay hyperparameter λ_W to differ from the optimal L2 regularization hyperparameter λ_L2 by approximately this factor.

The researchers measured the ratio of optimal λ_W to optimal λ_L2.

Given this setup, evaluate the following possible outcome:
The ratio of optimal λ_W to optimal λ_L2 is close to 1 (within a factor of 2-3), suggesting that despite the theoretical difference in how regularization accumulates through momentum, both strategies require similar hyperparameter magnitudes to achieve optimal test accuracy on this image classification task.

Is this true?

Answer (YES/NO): NO